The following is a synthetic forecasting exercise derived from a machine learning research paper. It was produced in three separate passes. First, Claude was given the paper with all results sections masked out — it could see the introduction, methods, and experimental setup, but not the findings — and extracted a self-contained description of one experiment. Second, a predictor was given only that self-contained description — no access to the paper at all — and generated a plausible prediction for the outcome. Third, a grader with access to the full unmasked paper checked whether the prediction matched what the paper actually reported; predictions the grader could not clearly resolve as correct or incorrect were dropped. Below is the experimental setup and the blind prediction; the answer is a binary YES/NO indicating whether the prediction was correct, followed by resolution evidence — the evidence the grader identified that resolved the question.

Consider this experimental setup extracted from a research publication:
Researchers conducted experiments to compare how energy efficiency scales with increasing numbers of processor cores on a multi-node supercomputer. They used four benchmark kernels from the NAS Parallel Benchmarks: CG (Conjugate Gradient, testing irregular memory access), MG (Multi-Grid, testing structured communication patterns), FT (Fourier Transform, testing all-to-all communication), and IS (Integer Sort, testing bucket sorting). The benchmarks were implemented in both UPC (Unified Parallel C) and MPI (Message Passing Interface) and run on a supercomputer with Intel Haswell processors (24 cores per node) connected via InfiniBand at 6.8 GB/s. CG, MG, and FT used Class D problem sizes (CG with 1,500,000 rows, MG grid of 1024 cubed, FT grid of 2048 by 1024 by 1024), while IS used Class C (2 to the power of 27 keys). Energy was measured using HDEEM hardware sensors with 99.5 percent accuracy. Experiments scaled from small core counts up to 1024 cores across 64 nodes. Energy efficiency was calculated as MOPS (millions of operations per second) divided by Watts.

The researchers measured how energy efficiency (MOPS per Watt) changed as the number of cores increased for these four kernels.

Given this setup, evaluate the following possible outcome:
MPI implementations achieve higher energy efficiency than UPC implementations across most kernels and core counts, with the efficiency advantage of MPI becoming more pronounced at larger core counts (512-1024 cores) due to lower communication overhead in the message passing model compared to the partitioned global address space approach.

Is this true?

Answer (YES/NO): NO